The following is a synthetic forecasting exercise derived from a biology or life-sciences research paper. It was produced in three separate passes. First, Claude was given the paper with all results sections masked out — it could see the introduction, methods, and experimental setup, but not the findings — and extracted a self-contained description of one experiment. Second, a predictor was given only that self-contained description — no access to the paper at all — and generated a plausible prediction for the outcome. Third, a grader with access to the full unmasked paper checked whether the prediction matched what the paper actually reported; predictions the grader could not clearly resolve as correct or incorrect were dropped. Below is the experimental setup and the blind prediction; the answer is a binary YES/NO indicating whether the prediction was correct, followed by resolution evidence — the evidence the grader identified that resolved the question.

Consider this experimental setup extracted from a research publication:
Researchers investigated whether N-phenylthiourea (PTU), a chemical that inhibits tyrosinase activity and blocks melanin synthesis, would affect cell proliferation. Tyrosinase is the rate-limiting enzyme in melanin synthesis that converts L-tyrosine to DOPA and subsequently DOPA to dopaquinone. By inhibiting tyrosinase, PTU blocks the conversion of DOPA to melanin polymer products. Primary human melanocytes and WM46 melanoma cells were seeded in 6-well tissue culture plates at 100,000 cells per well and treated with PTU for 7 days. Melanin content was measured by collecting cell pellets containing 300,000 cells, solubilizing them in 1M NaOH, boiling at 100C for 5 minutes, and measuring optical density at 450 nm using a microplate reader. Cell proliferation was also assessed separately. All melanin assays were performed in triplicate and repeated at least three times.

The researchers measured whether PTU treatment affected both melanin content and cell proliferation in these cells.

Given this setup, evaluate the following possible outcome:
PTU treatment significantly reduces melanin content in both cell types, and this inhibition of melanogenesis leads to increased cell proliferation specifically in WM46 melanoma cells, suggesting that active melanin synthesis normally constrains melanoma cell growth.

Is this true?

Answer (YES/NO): NO